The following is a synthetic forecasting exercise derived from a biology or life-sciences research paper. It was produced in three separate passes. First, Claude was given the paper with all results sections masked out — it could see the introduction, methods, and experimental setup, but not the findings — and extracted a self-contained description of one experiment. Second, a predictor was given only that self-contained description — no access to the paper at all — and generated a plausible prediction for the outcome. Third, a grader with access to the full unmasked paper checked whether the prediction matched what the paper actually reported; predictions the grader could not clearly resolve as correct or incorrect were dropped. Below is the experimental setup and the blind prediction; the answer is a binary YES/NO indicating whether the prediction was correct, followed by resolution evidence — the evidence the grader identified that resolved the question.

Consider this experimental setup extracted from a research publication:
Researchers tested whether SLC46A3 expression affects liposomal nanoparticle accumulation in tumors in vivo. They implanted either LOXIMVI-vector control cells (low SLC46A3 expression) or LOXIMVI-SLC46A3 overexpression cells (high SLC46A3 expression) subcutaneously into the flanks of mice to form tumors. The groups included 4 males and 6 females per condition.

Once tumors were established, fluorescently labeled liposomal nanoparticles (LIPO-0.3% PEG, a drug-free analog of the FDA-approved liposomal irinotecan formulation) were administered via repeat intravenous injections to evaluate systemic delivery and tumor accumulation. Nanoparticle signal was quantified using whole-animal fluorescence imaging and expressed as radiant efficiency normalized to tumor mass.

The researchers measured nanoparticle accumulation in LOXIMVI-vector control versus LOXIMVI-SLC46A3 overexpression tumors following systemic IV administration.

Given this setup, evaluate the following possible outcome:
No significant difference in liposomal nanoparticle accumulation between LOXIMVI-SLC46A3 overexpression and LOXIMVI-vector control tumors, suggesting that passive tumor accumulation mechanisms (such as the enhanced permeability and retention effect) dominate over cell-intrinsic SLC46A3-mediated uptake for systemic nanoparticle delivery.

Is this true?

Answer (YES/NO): NO